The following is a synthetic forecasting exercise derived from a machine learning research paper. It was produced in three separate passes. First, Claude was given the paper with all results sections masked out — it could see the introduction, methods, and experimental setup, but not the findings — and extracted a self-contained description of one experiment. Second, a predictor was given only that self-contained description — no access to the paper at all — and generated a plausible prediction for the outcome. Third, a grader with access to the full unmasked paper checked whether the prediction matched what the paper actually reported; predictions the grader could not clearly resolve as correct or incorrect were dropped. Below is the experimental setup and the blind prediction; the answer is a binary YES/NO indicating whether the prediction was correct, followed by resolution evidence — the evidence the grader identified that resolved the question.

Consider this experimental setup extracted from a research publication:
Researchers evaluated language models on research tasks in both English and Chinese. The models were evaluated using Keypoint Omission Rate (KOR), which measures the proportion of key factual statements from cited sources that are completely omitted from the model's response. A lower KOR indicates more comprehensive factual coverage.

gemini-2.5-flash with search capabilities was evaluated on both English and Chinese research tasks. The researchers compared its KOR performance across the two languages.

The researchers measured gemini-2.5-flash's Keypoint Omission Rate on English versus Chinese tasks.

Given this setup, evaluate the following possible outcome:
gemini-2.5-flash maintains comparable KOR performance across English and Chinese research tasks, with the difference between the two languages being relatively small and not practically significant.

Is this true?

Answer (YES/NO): NO